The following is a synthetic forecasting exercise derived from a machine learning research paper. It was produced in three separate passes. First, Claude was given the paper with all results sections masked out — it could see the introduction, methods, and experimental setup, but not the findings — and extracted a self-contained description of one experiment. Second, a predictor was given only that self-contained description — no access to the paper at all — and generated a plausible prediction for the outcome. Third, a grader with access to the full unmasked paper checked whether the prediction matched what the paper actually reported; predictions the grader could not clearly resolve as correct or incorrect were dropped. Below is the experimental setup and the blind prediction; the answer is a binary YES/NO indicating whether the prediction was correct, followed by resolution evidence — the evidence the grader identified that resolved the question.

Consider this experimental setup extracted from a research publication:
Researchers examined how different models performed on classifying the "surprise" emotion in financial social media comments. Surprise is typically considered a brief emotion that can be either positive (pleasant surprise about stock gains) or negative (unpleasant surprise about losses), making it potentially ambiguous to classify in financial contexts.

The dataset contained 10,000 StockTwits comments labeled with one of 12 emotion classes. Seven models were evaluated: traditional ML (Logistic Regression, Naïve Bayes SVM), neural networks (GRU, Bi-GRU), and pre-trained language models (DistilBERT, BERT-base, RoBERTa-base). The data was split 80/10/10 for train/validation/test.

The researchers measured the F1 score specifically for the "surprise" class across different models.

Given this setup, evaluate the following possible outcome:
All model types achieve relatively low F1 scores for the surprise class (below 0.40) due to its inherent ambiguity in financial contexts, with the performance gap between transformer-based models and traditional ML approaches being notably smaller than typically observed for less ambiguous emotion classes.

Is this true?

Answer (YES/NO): NO